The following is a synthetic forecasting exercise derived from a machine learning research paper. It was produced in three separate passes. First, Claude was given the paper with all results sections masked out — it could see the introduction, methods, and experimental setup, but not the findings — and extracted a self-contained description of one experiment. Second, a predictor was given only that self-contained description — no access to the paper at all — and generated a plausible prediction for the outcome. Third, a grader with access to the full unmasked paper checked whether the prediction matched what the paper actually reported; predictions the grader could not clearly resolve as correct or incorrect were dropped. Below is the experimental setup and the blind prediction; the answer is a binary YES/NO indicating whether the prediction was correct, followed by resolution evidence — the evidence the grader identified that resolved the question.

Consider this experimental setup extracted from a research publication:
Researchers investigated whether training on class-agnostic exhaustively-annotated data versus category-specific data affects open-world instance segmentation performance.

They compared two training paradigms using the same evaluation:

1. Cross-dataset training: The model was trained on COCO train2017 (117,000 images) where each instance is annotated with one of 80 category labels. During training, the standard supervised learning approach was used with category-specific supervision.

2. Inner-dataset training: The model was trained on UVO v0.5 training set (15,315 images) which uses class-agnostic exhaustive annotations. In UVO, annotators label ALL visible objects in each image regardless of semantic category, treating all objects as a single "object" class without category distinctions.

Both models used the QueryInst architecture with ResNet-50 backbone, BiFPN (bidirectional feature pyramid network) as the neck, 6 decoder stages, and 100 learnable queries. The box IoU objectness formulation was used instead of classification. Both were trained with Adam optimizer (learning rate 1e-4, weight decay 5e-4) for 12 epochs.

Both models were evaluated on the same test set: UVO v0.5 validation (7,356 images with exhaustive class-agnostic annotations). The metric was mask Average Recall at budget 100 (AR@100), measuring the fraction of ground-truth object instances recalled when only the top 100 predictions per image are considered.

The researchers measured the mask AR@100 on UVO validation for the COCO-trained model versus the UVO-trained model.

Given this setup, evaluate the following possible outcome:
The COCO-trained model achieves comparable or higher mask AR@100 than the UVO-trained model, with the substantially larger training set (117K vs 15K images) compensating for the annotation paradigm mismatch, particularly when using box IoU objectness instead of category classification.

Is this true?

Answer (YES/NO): YES